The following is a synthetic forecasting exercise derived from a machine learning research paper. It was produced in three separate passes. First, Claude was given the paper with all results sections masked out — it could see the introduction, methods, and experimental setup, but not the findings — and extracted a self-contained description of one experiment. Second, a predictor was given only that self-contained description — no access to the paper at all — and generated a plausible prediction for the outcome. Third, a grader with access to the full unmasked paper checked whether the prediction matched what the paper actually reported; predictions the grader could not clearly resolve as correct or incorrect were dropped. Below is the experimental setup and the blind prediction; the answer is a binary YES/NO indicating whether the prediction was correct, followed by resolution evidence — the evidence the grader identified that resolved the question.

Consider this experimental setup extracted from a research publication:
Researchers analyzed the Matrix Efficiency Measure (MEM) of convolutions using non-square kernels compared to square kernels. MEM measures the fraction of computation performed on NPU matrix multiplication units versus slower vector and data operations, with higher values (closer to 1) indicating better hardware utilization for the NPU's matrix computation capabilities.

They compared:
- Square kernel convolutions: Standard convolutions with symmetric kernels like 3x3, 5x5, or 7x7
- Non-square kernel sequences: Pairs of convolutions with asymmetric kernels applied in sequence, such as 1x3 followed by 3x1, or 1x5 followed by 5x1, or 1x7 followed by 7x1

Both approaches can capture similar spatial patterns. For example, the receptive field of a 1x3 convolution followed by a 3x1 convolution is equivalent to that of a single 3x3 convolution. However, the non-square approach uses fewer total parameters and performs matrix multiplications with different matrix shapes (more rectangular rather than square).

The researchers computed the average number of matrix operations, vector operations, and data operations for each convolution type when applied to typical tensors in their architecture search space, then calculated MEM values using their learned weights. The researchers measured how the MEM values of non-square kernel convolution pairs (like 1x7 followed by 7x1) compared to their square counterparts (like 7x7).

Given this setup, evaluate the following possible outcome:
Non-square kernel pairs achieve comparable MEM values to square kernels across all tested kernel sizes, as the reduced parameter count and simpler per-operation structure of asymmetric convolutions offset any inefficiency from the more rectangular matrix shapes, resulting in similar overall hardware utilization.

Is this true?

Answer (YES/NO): YES